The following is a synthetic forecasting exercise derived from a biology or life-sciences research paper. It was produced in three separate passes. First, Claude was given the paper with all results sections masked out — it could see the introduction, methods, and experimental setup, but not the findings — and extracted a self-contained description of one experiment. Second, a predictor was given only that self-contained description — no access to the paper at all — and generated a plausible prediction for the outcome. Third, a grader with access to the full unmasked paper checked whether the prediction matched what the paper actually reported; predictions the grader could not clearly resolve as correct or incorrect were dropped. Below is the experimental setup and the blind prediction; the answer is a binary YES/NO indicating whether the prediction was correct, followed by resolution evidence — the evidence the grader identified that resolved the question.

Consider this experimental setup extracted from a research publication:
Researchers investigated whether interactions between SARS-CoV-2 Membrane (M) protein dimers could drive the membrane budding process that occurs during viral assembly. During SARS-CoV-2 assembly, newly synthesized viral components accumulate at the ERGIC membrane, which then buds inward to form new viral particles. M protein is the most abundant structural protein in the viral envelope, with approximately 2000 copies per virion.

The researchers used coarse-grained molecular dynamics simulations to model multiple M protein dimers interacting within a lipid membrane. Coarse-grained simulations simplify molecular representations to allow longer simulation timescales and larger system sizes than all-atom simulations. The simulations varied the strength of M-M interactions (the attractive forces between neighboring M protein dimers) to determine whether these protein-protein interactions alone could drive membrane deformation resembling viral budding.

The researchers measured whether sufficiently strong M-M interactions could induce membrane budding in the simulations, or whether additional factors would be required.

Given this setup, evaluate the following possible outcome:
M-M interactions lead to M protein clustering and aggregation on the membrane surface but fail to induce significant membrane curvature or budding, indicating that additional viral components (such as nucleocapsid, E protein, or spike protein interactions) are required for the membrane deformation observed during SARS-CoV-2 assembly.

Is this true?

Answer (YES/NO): NO